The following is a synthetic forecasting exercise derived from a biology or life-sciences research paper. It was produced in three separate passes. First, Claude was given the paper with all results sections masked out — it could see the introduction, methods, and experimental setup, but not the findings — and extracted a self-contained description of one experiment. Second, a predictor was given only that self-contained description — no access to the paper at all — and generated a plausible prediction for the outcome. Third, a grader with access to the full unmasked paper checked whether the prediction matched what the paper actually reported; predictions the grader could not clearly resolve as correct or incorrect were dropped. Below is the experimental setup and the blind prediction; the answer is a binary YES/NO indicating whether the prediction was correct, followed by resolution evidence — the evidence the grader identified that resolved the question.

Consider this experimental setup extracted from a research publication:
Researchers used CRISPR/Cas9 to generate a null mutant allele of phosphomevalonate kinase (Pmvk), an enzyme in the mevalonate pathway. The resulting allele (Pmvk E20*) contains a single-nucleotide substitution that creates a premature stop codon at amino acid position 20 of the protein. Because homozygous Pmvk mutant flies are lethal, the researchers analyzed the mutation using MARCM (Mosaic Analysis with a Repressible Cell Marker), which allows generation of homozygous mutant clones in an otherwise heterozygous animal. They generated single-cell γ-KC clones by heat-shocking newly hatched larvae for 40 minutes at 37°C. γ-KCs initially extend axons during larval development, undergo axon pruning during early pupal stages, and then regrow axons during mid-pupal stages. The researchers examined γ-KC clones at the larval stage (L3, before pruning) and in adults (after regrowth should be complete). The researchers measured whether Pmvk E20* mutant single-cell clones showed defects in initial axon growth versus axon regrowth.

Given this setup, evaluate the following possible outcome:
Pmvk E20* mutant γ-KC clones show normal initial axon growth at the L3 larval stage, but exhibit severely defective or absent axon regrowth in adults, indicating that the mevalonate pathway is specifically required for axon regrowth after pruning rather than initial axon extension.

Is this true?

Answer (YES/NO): YES